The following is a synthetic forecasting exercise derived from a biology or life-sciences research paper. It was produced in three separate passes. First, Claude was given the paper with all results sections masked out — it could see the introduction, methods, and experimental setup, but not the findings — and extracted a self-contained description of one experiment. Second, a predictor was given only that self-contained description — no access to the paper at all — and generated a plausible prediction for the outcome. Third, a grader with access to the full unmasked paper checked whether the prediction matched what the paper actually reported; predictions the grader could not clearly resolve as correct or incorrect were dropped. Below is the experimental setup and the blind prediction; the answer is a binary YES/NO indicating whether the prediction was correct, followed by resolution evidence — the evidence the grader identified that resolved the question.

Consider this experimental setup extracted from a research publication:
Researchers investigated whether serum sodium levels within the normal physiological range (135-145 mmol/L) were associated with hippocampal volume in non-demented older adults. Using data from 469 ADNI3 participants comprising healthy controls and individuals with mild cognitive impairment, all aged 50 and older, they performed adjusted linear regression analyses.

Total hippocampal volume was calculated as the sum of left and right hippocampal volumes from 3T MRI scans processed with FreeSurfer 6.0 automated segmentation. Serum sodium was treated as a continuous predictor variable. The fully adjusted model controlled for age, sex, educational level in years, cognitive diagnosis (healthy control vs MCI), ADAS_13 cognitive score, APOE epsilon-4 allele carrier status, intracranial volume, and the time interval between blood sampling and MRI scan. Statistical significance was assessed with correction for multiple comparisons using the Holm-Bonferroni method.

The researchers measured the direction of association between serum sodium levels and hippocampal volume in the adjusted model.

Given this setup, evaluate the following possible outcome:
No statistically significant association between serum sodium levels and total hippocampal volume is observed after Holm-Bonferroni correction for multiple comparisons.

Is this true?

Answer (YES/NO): NO